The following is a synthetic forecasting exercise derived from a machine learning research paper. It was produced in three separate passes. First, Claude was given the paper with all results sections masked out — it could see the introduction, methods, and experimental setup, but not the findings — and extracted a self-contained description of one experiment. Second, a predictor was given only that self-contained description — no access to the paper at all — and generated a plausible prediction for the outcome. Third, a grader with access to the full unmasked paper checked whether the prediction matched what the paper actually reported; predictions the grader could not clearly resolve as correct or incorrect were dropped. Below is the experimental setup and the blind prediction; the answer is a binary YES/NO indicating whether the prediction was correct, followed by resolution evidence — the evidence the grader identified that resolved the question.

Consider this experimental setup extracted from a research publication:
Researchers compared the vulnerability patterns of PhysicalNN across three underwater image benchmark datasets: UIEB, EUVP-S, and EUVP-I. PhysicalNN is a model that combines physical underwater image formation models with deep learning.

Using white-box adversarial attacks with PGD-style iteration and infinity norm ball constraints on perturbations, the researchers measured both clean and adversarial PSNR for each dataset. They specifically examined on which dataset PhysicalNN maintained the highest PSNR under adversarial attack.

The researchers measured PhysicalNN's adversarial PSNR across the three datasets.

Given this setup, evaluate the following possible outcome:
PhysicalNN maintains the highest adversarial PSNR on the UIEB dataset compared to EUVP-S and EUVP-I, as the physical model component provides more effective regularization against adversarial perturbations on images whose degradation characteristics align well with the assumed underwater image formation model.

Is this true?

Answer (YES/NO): NO